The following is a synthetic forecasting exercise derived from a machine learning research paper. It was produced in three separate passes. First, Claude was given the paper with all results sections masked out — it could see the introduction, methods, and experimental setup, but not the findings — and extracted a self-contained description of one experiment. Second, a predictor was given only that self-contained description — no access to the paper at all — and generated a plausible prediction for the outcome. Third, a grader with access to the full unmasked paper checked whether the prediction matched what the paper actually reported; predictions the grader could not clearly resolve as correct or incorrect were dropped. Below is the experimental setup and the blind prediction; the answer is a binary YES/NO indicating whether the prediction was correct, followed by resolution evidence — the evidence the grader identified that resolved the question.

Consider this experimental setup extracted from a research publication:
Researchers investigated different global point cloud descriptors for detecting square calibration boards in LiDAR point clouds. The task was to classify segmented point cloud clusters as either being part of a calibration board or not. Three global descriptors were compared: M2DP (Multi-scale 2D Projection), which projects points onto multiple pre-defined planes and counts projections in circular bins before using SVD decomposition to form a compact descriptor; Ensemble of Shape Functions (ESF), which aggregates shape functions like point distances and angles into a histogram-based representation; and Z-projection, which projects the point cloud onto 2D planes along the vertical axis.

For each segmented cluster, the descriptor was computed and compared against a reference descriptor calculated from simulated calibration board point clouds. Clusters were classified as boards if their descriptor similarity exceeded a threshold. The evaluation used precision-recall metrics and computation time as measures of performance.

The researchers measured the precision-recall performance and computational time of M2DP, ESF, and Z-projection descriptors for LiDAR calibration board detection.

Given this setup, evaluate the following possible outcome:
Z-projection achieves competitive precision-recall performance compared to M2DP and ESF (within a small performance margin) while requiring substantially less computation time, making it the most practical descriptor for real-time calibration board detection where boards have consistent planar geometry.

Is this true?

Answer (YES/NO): NO